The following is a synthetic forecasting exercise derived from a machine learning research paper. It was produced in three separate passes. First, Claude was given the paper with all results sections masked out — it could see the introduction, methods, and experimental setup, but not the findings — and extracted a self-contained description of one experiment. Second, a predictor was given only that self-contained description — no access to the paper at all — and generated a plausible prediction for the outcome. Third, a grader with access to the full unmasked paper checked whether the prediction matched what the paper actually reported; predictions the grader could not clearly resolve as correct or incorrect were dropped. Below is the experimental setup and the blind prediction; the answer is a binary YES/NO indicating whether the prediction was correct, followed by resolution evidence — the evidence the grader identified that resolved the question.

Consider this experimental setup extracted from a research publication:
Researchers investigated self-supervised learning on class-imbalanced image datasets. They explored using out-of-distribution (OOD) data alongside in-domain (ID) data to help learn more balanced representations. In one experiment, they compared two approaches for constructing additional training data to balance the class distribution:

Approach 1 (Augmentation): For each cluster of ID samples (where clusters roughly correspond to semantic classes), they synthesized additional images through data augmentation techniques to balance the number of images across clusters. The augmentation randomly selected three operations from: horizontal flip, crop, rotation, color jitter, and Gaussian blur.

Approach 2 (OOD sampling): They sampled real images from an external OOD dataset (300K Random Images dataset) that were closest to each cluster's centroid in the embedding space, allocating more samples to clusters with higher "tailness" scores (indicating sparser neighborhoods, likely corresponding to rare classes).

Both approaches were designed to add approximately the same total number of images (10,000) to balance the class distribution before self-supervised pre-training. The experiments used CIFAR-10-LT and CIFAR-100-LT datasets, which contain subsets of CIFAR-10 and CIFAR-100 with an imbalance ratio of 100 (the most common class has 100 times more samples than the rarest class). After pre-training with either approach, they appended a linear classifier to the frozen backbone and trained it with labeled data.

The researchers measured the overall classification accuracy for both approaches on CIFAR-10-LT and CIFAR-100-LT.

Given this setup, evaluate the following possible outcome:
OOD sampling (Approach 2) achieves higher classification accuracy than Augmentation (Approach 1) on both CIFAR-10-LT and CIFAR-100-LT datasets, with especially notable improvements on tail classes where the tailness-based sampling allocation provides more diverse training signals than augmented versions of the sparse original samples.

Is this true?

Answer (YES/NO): YES